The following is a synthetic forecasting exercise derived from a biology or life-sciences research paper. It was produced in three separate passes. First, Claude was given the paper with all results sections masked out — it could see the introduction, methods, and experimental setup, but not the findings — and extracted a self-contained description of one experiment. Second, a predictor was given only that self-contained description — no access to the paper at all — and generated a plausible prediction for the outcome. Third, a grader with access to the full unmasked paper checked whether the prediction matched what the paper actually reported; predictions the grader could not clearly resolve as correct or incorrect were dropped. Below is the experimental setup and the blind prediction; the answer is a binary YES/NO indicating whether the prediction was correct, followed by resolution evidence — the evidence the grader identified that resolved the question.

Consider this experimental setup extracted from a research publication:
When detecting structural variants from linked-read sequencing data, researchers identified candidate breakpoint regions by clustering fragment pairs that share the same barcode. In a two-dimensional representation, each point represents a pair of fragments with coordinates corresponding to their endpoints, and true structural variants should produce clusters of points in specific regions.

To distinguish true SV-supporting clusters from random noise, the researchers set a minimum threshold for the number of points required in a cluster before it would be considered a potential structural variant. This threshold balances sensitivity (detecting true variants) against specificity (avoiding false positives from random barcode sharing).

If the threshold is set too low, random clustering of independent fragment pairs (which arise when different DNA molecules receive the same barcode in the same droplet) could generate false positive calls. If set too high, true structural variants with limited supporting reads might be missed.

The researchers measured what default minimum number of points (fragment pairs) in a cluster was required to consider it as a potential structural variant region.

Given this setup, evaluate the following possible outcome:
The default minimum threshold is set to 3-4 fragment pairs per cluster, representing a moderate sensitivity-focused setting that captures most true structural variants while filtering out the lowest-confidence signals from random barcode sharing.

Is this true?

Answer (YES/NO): NO